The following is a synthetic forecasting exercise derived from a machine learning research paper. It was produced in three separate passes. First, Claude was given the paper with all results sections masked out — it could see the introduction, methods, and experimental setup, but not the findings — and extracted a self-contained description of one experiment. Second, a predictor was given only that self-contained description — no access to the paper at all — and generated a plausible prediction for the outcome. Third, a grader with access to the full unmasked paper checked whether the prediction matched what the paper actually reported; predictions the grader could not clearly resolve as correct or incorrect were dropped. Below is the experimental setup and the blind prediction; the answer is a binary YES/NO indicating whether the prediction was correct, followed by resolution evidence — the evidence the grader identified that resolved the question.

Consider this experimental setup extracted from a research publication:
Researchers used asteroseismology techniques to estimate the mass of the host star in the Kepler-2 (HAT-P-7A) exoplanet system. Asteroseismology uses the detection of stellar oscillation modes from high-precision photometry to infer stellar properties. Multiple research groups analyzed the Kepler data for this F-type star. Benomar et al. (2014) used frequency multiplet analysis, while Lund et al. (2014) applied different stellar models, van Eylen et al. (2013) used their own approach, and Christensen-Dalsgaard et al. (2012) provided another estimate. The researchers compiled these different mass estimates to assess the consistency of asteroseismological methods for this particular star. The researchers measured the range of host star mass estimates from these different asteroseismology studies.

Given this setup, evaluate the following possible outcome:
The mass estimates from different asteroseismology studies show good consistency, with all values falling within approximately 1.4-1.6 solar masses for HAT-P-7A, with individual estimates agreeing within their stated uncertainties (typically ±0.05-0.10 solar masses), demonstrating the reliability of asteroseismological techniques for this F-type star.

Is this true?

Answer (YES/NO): NO